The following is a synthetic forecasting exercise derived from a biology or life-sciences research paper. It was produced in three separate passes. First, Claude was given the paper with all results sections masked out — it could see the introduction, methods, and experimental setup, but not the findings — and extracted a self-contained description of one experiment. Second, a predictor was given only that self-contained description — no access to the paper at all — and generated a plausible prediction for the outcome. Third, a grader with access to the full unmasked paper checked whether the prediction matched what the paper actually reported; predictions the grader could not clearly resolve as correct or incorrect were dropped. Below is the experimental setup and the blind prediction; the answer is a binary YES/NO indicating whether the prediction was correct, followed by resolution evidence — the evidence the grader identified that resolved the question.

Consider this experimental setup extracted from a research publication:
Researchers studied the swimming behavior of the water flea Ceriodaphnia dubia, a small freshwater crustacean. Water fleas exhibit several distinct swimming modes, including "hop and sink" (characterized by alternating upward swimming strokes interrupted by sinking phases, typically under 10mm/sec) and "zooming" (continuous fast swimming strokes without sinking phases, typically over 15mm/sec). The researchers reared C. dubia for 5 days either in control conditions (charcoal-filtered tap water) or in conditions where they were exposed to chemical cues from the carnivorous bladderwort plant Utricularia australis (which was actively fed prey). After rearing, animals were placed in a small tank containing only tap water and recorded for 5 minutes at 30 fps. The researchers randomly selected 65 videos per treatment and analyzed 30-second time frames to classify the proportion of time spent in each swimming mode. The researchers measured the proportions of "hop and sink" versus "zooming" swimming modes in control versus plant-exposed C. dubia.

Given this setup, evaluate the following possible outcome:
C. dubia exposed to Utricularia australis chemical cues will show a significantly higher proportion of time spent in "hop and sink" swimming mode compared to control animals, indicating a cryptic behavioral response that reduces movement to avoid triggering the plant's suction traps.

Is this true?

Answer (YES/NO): YES